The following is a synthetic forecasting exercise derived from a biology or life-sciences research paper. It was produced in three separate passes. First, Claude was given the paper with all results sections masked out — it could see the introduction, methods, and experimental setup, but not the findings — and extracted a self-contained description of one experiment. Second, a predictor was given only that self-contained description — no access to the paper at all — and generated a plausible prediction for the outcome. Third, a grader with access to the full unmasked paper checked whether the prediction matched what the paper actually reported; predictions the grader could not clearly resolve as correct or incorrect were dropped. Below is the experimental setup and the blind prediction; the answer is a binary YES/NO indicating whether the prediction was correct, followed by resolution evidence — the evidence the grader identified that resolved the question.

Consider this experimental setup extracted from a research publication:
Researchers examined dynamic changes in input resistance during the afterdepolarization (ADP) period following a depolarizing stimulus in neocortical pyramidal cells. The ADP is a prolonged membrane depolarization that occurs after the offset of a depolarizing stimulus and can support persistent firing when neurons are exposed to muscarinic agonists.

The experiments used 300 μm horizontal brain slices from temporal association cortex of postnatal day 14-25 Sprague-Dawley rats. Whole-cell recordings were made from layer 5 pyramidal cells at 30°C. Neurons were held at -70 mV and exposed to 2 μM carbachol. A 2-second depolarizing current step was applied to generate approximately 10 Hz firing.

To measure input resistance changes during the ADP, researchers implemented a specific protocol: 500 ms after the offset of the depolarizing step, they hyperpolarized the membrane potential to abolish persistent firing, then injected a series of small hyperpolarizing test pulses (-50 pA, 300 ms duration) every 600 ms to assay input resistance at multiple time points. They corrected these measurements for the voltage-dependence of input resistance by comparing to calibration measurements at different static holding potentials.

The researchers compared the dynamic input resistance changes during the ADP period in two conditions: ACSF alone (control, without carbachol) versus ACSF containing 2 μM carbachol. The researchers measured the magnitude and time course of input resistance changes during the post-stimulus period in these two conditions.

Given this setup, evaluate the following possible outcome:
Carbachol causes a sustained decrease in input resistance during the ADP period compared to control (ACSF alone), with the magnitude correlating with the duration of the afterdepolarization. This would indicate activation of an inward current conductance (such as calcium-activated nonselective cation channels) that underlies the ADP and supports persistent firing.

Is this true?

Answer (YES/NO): NO